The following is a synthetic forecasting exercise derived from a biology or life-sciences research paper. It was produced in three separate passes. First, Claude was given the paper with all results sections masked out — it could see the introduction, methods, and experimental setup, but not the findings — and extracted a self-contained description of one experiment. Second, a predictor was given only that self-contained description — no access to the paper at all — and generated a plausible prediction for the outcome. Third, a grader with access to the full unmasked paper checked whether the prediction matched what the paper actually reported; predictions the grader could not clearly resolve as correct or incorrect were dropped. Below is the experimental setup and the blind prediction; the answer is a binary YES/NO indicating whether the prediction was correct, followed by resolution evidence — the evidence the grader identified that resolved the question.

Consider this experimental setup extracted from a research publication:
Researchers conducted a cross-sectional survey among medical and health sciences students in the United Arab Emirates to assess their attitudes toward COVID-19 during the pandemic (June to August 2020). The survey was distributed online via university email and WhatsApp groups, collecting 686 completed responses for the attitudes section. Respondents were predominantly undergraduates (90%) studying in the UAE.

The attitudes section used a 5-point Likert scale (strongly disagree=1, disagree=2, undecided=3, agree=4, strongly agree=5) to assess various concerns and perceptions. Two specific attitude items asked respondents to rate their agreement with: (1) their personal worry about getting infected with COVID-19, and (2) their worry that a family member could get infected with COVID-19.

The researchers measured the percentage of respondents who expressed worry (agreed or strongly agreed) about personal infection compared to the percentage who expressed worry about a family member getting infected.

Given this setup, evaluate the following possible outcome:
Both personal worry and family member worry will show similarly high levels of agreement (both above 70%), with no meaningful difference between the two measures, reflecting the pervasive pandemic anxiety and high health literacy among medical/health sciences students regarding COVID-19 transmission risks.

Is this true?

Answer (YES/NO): NO